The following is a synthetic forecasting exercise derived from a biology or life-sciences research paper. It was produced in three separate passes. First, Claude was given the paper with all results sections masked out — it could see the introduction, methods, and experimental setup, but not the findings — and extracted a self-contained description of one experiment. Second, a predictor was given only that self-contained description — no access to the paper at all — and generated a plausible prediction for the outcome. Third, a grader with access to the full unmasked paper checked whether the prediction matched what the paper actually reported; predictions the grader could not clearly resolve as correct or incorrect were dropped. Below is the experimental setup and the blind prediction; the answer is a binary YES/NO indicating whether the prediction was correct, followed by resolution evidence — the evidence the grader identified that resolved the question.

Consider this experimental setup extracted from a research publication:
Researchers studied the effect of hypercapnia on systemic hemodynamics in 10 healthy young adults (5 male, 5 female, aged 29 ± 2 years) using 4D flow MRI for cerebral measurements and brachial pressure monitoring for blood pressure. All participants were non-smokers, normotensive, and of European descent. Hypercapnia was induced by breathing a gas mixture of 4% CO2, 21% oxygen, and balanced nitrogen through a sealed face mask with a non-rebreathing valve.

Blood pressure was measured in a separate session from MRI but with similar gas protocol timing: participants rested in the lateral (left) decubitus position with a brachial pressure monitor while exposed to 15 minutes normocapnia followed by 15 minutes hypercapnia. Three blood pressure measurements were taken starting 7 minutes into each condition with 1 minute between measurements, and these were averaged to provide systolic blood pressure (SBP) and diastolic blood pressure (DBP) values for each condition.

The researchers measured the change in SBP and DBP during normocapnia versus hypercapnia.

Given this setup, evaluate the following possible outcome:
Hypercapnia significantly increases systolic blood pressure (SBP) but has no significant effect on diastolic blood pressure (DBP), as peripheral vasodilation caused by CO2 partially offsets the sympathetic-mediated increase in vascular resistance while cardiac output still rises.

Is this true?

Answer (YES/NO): NO